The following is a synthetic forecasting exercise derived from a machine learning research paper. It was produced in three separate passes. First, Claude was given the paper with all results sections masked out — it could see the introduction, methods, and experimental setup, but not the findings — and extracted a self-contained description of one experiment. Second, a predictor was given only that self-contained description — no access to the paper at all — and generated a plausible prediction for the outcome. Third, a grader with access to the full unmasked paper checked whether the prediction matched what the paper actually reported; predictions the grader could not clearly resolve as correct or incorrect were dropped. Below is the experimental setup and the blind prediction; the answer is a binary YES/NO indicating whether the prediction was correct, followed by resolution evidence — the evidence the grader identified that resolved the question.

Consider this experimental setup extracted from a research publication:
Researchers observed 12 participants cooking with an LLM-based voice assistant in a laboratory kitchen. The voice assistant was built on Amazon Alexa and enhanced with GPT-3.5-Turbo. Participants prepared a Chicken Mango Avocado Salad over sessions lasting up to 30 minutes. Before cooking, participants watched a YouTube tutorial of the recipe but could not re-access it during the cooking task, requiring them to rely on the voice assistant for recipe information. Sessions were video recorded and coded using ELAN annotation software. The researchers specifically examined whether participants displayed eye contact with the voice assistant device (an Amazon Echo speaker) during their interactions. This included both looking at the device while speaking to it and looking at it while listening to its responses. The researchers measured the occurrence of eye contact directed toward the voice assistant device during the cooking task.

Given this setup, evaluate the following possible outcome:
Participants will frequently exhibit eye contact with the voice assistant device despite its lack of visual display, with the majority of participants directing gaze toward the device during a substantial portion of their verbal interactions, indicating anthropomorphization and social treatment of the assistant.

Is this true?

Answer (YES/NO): YES